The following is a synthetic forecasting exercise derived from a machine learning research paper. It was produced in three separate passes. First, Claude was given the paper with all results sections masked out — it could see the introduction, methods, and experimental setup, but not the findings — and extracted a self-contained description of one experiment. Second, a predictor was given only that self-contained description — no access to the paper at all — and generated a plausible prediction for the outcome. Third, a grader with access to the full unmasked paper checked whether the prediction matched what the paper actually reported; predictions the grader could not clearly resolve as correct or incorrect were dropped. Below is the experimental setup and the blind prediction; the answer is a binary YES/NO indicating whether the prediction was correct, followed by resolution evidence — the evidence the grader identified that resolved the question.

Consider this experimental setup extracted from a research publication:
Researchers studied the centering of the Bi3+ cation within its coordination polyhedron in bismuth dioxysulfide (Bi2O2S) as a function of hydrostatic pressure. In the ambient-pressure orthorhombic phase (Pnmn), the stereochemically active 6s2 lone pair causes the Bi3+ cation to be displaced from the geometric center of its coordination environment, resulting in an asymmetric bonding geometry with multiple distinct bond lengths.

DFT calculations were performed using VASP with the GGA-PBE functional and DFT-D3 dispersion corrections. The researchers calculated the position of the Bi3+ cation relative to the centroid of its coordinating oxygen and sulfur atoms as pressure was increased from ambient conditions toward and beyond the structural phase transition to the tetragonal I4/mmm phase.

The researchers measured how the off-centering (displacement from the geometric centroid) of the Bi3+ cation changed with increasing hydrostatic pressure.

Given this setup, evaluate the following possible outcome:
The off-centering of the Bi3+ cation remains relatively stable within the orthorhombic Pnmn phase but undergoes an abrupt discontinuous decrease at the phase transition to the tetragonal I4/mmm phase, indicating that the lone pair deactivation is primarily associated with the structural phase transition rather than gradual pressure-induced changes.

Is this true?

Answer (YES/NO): NO